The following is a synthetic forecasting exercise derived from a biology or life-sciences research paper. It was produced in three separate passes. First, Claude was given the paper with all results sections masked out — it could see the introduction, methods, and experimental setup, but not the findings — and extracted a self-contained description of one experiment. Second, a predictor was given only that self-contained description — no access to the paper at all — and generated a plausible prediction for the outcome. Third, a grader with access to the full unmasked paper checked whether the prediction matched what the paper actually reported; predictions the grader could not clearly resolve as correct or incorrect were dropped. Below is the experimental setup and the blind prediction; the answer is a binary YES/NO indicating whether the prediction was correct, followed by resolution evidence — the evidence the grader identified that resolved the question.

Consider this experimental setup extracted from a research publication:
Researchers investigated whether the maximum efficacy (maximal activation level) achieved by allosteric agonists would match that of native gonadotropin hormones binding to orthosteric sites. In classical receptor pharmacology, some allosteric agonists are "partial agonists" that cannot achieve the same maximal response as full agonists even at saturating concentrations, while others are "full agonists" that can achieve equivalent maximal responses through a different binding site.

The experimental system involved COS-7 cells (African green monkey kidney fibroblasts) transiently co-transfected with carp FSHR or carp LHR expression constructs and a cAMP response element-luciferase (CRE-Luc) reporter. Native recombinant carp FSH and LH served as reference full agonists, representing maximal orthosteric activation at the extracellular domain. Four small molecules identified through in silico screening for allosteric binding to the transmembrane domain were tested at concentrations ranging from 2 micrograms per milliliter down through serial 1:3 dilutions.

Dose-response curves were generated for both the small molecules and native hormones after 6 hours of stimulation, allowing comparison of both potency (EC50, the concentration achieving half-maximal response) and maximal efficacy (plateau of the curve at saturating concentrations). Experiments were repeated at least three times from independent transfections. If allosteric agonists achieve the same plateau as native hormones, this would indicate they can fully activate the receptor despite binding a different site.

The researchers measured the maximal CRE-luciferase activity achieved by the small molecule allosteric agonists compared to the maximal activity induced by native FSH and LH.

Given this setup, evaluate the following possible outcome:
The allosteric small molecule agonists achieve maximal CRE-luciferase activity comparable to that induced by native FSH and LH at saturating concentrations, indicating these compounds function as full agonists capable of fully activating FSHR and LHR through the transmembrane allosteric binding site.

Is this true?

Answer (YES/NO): YES